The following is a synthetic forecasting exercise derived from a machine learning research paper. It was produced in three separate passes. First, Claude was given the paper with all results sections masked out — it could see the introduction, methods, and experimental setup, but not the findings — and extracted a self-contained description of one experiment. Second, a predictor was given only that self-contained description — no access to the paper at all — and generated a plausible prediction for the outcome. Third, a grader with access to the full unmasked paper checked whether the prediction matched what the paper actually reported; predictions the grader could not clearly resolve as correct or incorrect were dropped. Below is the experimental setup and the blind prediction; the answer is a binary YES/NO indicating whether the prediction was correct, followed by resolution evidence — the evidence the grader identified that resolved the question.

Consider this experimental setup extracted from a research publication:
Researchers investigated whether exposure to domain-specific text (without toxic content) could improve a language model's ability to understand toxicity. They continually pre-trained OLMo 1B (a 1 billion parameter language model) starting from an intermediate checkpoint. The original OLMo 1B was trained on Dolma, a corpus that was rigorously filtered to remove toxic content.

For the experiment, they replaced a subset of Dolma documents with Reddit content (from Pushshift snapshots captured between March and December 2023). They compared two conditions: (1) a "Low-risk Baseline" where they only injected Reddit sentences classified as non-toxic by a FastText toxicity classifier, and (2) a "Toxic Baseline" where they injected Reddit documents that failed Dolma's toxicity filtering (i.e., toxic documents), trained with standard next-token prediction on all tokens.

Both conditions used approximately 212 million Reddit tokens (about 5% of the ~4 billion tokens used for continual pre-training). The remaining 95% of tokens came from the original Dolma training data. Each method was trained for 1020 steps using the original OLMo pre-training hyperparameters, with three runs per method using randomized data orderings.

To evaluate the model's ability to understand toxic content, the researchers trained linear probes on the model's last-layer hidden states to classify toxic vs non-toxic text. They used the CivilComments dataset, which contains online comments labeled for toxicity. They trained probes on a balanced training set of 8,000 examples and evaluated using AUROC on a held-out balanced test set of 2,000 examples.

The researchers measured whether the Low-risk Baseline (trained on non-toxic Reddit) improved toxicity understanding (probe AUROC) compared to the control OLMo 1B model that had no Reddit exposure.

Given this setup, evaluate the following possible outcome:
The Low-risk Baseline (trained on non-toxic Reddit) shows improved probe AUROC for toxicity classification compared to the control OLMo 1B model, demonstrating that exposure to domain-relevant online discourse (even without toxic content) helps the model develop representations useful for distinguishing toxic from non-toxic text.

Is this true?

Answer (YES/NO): NO